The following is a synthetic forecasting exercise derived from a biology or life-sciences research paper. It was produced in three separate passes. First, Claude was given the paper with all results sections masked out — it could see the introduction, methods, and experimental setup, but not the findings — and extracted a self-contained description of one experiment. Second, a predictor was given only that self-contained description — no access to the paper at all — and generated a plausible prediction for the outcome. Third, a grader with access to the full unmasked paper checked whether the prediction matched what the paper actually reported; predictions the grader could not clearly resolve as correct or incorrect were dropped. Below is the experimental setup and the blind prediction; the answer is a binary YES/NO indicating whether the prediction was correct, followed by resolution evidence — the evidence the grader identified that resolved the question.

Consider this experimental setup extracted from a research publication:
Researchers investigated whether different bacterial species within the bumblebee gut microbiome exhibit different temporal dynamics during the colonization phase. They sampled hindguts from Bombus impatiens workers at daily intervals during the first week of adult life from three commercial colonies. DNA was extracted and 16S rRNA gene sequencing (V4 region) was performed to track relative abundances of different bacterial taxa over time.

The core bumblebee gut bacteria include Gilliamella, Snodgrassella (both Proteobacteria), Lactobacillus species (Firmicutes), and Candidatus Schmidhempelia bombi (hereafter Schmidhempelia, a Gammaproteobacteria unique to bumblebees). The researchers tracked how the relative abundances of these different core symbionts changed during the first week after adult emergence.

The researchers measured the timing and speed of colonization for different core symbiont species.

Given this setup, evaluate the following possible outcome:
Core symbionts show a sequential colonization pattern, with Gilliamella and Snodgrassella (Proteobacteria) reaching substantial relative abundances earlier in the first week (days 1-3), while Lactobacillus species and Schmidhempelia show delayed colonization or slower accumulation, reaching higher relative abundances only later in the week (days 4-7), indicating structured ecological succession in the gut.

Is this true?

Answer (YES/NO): NO